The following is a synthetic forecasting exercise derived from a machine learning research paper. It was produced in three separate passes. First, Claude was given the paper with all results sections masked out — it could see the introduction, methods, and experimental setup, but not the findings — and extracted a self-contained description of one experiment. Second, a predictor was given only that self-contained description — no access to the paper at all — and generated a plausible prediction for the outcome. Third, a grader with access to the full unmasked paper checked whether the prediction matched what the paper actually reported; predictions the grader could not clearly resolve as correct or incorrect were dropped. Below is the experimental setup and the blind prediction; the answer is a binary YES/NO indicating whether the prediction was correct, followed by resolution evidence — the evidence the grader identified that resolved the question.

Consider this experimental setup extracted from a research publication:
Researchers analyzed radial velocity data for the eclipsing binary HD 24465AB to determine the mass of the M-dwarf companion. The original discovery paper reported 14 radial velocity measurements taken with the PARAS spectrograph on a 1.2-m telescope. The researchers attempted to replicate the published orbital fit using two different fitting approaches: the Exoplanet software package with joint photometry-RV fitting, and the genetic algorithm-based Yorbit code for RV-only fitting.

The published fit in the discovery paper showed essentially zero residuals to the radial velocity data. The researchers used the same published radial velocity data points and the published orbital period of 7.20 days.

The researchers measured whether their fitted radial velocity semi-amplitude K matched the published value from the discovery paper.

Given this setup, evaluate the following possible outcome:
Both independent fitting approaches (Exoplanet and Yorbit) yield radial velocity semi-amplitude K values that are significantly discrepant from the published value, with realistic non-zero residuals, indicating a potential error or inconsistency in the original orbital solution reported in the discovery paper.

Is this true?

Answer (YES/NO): YES